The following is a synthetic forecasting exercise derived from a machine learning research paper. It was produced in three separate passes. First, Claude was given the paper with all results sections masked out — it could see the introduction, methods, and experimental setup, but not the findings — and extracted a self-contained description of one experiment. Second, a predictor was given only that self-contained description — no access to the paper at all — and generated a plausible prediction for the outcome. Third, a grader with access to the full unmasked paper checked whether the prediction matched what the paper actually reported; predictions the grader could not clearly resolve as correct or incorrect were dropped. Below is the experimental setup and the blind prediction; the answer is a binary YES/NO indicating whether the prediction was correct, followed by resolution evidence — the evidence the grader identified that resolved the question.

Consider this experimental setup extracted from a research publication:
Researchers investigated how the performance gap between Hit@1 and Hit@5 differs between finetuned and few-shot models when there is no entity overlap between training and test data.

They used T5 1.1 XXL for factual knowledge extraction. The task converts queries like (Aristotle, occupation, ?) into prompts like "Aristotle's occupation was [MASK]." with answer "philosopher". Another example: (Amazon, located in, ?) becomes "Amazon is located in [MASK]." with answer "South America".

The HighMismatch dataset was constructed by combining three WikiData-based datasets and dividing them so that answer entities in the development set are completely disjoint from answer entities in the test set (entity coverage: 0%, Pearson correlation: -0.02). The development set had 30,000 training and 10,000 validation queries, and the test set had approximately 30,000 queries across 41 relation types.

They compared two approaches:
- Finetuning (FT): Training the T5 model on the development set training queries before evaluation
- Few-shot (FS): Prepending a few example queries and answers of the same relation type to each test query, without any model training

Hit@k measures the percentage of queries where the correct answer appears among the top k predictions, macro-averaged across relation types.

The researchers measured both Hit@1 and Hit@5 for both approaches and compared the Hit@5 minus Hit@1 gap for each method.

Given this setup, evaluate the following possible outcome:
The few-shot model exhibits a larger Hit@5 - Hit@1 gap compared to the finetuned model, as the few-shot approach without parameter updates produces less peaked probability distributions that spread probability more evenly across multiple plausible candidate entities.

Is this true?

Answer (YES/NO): NO